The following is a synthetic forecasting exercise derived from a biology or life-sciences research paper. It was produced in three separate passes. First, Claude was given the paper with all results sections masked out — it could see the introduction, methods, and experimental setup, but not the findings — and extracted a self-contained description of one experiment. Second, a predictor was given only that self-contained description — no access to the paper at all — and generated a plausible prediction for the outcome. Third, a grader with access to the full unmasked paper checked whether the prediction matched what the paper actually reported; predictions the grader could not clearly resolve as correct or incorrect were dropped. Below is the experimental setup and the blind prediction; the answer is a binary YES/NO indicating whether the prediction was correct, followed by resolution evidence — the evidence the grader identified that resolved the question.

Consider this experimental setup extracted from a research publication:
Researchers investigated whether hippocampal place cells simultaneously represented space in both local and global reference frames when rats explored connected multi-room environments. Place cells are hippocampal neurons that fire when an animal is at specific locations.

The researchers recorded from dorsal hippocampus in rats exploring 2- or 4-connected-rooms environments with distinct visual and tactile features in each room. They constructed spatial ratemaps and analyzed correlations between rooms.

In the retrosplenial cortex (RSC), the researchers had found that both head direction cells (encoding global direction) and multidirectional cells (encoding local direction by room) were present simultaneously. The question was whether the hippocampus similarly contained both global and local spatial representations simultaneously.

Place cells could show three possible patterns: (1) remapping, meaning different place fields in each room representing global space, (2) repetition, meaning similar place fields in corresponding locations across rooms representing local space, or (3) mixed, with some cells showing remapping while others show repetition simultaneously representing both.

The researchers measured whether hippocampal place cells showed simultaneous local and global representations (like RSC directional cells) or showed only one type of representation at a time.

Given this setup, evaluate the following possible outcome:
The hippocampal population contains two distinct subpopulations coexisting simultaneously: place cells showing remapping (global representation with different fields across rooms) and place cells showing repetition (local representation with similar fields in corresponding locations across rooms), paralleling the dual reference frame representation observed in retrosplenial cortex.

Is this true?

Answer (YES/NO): NO